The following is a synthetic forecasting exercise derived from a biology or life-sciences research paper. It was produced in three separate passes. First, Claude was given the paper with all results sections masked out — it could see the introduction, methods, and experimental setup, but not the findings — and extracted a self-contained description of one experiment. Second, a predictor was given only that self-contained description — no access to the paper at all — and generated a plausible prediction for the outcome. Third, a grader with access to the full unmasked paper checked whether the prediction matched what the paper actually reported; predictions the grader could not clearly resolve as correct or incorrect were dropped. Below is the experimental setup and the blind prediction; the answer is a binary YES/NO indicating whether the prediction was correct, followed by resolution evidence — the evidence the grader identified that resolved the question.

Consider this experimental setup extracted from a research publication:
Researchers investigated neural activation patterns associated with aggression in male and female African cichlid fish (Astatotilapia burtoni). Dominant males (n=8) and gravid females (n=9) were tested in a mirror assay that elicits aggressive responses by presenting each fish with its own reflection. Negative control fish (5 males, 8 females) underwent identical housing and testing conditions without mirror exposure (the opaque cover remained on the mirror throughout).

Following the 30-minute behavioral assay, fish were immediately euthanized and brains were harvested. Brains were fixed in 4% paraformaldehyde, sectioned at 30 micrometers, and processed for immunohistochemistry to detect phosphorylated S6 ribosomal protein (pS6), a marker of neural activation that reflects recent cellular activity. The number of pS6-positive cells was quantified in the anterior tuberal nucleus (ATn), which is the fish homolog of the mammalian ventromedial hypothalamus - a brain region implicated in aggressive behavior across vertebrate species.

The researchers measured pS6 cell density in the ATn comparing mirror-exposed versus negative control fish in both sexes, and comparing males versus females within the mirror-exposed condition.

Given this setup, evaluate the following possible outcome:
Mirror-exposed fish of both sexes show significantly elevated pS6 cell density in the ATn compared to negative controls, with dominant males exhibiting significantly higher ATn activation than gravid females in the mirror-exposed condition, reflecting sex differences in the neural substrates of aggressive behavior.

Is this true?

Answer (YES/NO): NO